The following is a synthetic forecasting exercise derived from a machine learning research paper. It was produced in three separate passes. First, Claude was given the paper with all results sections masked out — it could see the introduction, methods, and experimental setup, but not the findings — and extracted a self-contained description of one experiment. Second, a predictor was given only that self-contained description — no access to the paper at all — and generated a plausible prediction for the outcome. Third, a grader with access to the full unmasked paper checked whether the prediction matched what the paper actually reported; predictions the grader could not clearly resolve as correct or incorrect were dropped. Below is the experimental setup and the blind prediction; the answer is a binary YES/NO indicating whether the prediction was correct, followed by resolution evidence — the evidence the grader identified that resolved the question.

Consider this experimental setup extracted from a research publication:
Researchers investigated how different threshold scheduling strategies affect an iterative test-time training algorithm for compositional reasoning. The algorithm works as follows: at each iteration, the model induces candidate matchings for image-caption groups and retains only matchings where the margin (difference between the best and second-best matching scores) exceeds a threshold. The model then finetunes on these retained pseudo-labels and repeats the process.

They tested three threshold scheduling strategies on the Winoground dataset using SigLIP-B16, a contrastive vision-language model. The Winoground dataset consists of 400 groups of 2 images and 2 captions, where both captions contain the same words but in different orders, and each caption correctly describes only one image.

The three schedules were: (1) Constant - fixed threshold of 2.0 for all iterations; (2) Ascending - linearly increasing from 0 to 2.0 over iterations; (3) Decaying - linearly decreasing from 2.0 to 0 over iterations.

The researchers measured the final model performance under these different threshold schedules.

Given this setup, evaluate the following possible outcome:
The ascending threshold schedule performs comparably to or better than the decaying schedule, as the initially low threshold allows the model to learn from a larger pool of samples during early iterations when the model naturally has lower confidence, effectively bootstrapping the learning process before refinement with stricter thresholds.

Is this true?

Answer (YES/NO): NO